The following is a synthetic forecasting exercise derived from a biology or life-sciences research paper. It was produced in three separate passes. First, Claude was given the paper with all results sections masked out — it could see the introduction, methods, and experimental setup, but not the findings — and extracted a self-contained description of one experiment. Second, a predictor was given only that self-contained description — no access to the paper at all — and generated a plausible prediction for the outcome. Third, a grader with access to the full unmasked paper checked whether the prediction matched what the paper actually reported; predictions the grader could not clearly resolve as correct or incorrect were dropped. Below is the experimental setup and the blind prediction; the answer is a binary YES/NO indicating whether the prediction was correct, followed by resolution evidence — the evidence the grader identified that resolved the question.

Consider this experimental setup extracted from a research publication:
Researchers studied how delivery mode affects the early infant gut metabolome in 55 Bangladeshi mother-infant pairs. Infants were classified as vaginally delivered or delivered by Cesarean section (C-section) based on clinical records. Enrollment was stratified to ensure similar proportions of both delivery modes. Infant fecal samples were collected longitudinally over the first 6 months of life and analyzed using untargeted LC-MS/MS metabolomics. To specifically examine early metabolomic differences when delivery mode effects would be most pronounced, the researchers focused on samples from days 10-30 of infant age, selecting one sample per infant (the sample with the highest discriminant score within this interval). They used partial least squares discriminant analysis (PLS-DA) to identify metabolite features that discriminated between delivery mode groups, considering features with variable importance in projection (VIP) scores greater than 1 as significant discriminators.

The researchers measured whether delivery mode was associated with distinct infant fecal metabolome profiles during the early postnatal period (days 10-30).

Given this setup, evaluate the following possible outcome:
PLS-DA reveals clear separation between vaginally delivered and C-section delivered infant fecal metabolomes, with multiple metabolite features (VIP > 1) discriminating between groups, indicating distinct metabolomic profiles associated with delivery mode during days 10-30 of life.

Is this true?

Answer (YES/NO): YES